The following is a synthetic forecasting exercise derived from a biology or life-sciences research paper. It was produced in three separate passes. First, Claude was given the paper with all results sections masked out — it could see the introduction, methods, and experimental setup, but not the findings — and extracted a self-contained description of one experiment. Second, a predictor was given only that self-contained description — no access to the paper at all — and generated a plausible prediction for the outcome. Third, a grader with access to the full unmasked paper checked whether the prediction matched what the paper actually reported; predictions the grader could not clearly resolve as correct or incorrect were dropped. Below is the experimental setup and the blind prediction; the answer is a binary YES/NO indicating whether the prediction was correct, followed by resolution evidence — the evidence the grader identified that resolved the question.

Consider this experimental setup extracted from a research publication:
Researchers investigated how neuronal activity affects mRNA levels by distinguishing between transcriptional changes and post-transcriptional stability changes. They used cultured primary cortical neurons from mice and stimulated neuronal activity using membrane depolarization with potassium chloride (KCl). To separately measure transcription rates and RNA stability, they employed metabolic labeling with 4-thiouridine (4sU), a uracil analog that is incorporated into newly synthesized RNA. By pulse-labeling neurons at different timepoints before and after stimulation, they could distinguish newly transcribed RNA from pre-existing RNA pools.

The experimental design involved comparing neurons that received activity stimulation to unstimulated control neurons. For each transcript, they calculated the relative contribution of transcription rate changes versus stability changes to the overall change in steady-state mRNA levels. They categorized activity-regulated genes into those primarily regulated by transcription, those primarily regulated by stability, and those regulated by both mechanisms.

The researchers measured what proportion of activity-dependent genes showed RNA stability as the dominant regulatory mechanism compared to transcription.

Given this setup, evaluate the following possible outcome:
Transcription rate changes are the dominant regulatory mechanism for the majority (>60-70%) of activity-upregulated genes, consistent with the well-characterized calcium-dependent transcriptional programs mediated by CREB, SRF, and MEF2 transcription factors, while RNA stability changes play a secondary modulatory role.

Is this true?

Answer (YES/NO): NO